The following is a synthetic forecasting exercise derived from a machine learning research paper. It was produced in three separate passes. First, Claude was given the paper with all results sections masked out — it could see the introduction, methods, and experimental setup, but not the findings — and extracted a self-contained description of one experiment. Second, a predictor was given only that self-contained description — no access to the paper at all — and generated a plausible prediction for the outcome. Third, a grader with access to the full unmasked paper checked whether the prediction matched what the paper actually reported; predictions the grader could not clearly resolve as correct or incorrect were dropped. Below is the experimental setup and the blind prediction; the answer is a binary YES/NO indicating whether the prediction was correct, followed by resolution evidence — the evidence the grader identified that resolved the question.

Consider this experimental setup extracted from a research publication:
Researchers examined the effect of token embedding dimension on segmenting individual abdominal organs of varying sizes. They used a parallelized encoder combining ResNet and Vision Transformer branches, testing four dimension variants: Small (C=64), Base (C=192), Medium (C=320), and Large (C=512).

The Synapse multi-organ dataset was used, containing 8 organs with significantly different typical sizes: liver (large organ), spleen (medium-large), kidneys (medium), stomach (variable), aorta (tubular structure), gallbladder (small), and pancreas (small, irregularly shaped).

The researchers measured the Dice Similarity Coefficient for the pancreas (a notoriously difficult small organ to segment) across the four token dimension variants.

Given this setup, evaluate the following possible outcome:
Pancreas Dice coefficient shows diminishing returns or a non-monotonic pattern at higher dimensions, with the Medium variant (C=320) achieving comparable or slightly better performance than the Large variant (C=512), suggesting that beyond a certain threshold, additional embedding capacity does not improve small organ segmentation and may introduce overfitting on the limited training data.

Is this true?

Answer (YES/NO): YES